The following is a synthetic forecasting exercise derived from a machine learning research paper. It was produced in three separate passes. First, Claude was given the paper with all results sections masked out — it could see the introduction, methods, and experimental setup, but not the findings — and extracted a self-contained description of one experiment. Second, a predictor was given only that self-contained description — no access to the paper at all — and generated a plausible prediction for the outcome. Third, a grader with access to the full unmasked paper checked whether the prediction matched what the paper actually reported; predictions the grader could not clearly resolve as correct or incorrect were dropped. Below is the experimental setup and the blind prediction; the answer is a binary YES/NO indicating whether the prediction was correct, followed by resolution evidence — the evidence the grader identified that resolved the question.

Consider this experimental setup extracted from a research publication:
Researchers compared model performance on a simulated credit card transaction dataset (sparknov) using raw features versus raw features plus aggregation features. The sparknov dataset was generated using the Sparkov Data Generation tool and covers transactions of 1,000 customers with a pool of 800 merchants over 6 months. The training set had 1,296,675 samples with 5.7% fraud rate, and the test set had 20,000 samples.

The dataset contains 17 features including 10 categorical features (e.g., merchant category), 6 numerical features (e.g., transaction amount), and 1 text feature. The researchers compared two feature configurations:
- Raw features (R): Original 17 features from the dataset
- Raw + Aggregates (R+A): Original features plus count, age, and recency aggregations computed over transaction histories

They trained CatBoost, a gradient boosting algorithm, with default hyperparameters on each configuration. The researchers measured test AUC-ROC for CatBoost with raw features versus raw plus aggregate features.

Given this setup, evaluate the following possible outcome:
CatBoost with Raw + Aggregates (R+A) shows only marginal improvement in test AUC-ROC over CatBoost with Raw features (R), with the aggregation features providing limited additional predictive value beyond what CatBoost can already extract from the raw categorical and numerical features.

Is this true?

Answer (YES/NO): NO